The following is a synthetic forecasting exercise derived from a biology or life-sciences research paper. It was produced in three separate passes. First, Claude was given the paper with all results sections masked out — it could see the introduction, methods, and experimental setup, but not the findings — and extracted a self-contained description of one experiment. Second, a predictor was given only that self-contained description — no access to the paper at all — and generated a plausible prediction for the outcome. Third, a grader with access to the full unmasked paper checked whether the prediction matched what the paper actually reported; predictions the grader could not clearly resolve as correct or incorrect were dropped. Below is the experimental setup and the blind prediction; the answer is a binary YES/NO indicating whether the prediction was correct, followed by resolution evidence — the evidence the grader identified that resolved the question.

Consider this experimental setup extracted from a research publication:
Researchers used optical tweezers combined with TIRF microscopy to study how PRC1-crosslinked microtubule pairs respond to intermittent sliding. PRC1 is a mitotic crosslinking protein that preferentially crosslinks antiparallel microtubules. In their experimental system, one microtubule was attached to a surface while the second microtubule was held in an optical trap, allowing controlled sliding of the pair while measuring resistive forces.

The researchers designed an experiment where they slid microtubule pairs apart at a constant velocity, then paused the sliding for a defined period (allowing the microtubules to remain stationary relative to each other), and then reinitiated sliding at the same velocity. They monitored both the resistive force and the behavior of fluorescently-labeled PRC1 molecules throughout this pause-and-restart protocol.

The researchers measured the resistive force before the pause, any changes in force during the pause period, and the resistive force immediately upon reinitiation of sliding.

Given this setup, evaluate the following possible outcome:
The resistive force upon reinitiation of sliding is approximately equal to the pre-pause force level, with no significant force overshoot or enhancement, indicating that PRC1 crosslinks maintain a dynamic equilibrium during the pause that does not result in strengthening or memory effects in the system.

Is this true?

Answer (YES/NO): NO